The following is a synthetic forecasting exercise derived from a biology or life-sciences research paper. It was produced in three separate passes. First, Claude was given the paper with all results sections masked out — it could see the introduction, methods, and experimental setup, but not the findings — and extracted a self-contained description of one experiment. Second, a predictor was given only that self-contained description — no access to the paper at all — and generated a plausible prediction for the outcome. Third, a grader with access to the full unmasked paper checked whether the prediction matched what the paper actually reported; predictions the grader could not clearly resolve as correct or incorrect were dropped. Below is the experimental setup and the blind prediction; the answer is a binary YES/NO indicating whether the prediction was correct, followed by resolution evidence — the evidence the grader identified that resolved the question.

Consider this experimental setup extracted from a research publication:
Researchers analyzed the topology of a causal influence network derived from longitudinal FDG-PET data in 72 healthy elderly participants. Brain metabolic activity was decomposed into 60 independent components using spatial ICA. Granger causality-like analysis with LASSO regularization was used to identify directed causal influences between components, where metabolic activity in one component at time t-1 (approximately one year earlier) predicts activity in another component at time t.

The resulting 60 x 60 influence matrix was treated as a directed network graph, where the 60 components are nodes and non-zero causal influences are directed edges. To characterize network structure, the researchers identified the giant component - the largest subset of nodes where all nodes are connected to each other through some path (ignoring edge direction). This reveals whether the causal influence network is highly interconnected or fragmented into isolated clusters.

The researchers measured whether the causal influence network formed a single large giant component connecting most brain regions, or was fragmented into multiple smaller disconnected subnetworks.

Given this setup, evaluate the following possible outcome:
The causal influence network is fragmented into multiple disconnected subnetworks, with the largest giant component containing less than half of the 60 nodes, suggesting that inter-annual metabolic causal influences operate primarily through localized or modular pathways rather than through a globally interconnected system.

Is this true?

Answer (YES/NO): YES